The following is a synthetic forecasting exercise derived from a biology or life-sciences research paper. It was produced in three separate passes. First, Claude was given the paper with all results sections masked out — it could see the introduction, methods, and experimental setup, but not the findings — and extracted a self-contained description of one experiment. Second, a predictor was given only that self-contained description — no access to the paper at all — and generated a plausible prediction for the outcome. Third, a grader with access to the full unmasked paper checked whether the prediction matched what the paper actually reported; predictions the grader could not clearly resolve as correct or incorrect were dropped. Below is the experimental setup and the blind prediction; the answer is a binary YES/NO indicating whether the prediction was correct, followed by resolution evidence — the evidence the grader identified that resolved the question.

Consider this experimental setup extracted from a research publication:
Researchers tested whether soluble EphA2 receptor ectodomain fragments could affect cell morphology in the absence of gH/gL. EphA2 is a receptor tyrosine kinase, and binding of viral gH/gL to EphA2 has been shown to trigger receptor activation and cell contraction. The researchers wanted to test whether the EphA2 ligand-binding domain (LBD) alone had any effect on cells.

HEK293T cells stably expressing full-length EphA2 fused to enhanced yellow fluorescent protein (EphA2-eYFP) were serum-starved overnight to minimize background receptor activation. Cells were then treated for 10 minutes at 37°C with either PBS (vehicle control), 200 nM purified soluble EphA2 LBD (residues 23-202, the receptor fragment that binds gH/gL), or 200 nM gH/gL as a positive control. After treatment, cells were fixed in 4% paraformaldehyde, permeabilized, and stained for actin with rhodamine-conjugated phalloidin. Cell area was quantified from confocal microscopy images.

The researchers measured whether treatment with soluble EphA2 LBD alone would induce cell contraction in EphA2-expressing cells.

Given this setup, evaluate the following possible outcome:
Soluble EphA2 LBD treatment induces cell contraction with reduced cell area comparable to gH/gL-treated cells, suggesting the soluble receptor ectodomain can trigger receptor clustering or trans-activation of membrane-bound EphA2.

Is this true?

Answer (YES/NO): NO